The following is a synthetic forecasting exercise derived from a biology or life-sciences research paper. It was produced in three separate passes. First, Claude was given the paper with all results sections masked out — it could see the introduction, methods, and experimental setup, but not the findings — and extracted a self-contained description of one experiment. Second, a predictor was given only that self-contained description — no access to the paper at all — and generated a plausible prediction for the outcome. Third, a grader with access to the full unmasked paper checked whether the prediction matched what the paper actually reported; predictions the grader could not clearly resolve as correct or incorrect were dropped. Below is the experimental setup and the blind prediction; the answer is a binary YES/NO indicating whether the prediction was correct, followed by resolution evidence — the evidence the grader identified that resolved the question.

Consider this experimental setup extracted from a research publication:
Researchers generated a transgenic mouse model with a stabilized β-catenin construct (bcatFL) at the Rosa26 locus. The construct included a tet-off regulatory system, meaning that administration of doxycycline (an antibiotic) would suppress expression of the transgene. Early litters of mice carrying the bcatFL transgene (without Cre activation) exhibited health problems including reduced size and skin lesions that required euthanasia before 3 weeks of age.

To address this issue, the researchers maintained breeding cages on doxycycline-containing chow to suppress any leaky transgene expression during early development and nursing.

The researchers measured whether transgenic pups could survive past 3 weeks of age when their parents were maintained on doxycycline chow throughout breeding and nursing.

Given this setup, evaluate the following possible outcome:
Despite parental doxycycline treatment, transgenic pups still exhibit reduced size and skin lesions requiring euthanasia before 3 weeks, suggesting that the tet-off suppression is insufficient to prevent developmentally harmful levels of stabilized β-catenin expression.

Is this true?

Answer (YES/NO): NO